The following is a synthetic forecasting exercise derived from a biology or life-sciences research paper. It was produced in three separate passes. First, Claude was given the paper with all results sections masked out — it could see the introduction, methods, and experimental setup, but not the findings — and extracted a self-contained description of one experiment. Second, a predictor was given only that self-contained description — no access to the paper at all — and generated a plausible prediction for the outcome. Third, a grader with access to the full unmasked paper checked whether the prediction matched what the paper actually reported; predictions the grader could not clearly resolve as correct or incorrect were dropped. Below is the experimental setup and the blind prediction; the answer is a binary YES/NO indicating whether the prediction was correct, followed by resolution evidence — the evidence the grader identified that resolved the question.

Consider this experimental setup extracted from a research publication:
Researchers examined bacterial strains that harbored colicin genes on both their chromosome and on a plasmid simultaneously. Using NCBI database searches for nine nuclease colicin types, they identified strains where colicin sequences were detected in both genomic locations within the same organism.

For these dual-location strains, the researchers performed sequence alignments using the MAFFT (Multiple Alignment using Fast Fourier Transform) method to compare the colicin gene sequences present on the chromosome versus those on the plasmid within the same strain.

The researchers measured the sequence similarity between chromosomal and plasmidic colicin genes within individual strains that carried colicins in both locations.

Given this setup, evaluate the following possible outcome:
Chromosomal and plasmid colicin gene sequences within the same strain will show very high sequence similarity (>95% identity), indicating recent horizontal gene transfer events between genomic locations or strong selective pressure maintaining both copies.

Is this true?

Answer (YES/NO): NO